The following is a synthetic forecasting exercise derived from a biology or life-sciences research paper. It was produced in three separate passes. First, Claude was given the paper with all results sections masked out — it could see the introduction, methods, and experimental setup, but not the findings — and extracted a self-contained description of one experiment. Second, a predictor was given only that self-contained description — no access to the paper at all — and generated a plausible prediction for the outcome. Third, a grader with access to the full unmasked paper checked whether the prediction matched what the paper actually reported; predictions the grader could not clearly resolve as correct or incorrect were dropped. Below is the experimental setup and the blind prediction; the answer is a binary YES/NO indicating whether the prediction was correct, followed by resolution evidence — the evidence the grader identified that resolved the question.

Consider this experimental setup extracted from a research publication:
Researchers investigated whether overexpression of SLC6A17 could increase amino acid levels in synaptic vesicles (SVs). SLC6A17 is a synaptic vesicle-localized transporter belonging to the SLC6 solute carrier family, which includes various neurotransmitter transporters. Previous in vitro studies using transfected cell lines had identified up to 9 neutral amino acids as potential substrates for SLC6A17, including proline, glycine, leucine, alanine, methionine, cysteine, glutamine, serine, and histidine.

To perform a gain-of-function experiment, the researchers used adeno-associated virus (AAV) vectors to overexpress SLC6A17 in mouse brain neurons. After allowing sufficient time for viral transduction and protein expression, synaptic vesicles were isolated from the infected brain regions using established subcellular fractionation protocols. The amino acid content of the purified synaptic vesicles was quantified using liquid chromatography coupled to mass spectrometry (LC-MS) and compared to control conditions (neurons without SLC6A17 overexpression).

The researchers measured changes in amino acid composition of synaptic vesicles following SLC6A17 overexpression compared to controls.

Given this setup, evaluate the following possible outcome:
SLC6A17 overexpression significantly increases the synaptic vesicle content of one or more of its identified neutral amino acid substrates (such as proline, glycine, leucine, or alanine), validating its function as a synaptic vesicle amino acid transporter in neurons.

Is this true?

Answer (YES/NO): NO